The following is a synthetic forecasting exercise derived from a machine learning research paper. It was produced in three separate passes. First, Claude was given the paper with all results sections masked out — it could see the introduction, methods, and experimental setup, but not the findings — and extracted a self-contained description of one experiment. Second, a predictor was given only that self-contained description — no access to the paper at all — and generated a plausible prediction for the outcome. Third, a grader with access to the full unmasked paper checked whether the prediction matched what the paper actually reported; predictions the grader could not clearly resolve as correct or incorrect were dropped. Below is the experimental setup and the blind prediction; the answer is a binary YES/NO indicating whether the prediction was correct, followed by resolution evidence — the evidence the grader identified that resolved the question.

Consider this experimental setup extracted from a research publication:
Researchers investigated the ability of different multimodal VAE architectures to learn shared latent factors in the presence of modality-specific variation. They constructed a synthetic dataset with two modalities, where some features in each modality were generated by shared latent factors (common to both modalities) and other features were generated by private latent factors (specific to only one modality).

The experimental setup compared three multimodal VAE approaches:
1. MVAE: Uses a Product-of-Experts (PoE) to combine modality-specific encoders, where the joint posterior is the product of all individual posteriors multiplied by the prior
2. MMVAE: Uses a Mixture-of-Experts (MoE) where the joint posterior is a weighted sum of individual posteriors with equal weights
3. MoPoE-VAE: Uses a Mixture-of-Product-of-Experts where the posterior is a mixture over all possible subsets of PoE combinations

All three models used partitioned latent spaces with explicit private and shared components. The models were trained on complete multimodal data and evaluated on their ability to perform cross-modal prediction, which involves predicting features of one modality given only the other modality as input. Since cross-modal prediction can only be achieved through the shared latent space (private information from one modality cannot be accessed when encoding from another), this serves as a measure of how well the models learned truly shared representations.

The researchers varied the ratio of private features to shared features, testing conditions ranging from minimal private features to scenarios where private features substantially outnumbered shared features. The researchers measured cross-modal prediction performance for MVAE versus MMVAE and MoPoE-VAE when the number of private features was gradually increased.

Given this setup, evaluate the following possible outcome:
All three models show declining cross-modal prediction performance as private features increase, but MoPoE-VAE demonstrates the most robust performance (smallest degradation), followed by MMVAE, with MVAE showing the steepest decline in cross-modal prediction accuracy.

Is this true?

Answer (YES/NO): NO